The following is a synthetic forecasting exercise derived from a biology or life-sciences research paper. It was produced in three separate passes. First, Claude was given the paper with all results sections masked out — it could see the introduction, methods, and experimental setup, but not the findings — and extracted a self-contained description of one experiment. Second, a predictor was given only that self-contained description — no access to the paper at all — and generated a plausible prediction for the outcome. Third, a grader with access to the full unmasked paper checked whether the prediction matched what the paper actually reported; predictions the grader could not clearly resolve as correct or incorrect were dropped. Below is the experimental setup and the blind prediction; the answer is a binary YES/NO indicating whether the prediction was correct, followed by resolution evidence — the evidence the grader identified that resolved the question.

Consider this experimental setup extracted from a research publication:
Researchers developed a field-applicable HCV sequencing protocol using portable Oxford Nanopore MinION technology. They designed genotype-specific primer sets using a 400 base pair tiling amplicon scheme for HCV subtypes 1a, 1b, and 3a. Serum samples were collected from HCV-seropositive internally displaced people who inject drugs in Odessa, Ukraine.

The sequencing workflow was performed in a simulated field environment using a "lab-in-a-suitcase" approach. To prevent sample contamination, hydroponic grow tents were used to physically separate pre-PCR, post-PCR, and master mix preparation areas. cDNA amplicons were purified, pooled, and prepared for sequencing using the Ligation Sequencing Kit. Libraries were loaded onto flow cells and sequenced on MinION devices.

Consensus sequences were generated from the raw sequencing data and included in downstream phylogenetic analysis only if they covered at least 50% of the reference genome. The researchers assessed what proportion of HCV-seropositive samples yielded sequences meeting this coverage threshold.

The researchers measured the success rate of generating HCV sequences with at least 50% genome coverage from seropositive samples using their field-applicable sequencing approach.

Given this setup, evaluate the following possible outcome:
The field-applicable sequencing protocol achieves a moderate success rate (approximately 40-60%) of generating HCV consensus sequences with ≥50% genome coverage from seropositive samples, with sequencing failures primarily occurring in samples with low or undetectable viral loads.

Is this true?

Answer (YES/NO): YES